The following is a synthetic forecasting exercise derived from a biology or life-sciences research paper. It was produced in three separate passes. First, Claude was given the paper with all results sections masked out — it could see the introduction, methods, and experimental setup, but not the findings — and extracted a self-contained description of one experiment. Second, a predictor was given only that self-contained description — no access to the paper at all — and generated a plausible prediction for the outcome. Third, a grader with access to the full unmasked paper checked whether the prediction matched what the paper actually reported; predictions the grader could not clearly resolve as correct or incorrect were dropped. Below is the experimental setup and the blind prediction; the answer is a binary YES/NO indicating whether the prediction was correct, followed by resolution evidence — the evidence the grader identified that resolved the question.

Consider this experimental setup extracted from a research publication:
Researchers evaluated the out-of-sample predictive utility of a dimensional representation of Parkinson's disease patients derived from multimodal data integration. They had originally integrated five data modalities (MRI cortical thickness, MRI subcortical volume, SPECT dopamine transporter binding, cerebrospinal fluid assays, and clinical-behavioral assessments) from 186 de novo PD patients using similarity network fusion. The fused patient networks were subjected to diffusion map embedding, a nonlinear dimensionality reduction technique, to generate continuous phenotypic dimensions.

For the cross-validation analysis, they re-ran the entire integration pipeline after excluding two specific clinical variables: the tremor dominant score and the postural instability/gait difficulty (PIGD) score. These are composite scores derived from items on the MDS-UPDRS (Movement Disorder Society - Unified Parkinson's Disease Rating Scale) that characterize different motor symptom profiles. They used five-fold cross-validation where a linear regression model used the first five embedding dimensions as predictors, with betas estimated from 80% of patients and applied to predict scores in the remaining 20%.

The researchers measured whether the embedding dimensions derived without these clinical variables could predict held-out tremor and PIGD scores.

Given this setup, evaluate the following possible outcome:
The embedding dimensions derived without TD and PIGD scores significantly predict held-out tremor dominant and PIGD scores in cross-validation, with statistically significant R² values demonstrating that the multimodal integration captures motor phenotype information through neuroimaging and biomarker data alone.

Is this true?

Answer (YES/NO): NO